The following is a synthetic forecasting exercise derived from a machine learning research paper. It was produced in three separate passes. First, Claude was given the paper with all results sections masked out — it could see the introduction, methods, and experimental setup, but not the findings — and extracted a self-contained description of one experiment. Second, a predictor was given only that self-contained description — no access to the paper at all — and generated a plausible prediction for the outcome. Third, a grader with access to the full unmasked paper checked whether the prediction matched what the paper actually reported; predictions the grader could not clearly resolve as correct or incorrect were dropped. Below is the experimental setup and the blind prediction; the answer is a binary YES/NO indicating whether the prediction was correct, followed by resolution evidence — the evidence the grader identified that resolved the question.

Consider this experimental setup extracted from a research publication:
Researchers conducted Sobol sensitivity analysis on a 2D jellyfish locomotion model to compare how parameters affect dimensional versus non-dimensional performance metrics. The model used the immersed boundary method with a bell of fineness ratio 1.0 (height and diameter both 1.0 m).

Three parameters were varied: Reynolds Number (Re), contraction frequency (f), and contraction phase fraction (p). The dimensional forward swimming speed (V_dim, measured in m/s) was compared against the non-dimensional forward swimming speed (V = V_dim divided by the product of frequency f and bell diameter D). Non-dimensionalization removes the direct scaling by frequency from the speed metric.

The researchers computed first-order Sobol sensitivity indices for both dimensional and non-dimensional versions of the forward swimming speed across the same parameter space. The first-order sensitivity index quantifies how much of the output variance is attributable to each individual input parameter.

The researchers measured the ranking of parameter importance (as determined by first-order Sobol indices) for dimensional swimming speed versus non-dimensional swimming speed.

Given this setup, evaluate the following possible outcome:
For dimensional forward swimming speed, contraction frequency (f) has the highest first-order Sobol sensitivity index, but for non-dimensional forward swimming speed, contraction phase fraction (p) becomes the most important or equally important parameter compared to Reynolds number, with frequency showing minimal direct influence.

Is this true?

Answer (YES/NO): NO